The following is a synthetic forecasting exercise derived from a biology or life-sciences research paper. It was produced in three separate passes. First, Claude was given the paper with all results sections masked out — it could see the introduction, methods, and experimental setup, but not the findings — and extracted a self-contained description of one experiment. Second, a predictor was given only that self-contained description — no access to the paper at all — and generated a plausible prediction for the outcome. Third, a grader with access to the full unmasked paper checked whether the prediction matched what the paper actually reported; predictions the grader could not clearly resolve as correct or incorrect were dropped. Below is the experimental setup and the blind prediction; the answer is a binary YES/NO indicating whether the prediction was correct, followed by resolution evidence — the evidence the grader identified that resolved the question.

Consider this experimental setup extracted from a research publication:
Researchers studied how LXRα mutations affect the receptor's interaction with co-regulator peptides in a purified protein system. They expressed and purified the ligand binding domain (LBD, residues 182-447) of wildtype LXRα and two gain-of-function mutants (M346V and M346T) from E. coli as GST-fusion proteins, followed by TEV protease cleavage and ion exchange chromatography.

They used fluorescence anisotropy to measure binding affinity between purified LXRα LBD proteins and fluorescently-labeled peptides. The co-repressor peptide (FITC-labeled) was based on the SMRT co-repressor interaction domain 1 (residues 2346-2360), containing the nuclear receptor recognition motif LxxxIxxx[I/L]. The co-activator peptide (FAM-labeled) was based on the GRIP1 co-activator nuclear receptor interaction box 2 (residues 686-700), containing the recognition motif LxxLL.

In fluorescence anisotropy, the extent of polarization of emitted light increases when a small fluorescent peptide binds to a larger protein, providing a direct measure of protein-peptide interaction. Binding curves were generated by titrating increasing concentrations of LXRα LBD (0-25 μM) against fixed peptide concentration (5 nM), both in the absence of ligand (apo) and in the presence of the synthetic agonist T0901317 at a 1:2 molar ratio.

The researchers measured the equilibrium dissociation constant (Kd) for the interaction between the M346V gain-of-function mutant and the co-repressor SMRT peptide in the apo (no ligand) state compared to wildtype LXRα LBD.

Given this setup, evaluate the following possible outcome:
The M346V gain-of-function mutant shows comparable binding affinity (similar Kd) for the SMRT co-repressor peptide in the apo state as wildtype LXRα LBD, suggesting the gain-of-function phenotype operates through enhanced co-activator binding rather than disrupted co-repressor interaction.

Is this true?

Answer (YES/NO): NO